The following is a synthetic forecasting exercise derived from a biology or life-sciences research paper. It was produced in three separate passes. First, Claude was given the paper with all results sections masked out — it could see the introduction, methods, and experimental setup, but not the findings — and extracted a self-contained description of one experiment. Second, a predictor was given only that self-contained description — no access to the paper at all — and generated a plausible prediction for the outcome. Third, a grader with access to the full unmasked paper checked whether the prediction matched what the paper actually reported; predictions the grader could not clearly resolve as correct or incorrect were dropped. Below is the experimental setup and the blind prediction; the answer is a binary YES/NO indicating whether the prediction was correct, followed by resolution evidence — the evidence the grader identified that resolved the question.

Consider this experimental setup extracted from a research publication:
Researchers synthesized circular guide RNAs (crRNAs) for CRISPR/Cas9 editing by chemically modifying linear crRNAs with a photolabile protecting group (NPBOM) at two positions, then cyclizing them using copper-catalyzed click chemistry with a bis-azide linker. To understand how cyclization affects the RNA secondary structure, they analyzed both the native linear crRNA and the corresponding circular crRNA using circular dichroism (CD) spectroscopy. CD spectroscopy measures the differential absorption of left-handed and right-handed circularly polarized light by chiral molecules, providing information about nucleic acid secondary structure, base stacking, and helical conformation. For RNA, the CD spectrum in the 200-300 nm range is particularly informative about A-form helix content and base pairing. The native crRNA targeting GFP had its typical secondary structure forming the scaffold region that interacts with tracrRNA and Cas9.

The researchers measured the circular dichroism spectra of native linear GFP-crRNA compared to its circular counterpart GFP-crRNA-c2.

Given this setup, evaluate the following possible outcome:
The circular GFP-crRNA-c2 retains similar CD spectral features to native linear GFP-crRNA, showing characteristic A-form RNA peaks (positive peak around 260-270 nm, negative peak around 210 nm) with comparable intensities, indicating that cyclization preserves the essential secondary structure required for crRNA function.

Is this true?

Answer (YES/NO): NO